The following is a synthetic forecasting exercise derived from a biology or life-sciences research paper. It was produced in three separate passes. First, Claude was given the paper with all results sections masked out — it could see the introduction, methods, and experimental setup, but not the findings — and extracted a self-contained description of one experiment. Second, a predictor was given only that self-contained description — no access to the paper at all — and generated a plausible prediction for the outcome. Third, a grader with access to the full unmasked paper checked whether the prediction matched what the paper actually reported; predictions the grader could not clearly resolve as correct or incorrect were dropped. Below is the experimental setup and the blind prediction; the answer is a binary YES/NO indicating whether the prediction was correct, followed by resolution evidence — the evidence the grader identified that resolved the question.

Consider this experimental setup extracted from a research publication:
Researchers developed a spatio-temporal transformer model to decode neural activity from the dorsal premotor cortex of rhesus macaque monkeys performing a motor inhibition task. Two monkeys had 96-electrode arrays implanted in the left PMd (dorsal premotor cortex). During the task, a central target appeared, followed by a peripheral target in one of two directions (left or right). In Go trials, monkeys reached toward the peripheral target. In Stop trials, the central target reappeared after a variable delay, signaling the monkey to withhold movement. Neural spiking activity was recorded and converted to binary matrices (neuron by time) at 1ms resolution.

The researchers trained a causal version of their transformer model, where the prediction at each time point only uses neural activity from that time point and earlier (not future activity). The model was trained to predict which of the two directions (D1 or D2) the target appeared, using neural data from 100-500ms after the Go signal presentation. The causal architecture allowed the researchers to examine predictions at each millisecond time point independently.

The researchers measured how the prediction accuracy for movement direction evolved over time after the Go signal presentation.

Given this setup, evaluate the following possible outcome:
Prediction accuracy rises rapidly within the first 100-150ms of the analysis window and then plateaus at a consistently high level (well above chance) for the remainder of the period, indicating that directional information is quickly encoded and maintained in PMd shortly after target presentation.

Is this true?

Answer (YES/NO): YES